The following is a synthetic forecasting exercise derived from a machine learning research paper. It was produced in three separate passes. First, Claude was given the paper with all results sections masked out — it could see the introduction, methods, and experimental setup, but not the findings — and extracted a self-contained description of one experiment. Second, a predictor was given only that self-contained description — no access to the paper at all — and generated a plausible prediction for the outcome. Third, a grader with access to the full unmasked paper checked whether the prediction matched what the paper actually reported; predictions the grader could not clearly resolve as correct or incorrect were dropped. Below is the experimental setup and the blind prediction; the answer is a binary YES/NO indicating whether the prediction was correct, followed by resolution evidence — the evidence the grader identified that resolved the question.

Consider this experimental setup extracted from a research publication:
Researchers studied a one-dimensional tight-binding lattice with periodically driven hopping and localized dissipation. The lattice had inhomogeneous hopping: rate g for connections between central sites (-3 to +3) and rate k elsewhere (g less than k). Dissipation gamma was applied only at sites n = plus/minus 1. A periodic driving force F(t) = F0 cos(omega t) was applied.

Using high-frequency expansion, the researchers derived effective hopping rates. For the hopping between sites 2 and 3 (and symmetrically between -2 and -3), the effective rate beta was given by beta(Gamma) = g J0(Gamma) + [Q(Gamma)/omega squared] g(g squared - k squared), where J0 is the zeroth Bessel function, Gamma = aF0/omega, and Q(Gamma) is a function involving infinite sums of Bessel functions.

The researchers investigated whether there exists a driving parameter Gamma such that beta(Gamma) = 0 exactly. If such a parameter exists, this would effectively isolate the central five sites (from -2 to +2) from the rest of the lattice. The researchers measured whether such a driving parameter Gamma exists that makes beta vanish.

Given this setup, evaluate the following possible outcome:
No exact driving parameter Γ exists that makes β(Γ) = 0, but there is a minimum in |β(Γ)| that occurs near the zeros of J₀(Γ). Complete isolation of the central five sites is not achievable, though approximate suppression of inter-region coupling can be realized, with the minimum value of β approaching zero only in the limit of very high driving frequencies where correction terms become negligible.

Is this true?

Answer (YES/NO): NO